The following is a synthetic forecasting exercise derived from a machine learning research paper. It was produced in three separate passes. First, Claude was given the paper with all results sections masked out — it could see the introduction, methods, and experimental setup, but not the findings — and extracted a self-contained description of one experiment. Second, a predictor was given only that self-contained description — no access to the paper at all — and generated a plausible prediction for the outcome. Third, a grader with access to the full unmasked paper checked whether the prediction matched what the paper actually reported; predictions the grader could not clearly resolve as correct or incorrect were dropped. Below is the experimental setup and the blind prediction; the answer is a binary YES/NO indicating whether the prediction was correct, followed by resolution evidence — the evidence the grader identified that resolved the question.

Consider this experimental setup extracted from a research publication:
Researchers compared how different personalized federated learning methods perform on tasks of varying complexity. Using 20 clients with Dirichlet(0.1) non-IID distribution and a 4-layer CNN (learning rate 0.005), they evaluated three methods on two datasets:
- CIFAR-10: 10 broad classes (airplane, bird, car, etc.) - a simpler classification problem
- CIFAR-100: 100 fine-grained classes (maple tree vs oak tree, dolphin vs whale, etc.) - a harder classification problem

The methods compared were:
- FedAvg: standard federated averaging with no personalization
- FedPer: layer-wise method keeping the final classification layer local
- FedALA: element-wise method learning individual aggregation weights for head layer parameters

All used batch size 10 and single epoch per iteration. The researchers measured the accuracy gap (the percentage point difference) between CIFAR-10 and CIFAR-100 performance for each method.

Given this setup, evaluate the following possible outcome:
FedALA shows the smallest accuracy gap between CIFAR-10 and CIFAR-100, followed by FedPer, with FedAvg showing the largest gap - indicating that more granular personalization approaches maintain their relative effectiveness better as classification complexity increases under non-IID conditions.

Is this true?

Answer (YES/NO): NO